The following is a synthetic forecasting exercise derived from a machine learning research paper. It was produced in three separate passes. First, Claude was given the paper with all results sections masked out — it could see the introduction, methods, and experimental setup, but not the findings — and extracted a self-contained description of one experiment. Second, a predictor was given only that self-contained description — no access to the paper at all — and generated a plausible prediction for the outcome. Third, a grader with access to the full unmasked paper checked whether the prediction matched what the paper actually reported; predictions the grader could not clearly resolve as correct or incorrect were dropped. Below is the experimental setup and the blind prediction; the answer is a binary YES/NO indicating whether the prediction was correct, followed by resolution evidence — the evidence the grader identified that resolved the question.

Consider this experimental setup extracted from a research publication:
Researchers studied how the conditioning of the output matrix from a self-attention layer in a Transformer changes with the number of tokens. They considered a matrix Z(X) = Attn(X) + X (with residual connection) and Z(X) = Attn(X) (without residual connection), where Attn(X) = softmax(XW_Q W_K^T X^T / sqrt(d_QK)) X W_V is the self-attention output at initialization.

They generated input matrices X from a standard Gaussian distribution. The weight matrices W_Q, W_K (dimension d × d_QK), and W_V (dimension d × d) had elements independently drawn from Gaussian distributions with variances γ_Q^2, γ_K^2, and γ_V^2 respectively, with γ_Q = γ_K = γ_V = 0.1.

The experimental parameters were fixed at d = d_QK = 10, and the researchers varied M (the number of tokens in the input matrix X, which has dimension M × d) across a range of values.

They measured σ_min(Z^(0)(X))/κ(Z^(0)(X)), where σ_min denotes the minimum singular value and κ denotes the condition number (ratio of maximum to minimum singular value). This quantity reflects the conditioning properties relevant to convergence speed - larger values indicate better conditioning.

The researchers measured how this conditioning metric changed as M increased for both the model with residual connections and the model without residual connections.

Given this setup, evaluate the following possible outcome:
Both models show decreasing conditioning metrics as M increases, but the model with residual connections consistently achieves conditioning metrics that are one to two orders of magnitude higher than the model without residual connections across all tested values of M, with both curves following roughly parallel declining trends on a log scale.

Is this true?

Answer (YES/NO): NO